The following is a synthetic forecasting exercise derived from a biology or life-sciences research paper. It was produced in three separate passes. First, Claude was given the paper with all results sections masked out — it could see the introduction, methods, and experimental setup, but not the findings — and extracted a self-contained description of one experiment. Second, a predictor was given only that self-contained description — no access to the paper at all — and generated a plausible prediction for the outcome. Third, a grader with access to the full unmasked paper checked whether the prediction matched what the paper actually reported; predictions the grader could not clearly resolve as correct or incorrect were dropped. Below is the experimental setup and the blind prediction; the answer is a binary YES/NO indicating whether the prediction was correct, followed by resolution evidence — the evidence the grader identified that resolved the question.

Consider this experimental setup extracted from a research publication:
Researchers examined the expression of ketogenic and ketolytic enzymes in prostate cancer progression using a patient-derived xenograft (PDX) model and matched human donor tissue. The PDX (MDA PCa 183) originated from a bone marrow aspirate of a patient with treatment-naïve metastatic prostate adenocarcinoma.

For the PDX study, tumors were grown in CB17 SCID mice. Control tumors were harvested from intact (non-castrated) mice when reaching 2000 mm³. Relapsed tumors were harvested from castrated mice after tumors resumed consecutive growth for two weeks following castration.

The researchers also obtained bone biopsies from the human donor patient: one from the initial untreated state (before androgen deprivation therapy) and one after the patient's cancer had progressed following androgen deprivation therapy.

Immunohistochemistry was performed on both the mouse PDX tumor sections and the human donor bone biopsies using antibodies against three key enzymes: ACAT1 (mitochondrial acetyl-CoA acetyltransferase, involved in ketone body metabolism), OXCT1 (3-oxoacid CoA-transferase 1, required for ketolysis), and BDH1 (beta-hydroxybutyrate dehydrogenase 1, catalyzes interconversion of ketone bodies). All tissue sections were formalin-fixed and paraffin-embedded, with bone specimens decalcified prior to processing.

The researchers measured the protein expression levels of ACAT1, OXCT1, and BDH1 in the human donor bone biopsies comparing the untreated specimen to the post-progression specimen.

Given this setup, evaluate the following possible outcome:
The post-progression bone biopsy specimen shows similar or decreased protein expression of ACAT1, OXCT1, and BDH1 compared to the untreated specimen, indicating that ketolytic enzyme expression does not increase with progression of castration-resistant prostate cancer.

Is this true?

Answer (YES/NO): NO